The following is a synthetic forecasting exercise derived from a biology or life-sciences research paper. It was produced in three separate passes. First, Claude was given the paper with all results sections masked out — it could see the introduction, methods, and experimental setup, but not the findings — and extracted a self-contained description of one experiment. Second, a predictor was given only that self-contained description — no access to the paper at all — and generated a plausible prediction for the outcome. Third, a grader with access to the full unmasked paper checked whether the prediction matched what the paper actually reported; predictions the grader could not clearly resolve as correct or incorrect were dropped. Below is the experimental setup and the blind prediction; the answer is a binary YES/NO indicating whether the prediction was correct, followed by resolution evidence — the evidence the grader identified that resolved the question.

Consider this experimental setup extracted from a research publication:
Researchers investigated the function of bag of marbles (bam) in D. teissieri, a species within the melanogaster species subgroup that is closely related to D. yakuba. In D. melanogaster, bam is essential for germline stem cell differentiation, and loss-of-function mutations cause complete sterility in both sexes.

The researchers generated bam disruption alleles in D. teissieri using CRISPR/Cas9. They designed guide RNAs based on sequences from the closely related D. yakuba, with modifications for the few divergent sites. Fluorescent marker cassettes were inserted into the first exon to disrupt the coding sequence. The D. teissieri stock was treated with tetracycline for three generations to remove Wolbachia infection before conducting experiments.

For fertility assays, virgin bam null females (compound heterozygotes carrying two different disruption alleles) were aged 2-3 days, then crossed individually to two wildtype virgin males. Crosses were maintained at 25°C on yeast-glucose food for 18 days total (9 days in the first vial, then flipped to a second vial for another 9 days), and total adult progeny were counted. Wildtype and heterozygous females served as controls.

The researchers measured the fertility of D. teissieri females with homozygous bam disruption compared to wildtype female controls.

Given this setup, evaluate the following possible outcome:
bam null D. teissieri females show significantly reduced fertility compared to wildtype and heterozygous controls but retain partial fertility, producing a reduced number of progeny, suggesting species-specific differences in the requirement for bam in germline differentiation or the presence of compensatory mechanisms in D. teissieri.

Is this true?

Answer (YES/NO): NO